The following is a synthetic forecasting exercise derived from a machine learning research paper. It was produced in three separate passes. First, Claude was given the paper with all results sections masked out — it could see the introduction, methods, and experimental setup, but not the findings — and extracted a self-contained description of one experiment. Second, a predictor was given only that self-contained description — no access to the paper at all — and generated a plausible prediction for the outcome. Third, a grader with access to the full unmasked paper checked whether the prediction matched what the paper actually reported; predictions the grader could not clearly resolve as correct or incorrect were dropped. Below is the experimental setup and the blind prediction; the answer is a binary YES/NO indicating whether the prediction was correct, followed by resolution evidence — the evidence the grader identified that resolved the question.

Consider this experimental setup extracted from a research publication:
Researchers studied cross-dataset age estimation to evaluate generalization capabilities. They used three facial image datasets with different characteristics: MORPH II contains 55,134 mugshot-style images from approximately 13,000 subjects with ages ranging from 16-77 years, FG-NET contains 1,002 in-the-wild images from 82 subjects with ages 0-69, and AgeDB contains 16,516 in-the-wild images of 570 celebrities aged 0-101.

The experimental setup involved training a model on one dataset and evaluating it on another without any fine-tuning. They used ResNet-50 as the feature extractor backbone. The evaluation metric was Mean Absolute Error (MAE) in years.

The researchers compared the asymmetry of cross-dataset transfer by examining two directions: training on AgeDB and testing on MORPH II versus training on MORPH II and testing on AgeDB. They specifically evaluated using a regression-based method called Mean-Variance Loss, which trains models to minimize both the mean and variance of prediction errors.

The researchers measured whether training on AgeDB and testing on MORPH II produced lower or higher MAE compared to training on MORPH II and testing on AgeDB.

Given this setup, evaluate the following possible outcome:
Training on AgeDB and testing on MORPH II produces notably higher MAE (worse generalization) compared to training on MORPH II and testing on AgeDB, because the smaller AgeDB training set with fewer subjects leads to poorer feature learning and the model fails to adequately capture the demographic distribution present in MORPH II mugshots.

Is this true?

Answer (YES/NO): NO